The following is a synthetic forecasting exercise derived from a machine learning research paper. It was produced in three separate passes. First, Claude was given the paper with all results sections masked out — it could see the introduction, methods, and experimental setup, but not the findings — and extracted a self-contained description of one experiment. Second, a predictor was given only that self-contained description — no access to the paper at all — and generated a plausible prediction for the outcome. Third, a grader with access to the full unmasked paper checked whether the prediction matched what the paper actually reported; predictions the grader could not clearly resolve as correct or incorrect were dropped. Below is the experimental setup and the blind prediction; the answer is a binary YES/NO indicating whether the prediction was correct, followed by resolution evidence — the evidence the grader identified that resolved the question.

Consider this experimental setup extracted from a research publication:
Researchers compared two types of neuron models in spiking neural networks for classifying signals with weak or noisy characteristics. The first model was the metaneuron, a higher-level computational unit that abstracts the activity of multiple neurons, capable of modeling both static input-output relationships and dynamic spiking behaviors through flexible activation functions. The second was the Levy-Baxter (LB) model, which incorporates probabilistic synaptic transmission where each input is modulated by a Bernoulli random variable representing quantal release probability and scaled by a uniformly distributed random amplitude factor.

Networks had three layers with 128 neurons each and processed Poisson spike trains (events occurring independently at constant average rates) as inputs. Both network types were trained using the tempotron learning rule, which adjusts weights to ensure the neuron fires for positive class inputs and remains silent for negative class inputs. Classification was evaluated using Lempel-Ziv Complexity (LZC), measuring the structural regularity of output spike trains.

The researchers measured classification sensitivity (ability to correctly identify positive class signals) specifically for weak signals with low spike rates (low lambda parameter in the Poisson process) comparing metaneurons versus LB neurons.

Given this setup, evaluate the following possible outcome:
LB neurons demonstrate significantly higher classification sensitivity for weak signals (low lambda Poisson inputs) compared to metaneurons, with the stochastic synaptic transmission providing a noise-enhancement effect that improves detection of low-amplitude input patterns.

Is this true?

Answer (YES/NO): NO